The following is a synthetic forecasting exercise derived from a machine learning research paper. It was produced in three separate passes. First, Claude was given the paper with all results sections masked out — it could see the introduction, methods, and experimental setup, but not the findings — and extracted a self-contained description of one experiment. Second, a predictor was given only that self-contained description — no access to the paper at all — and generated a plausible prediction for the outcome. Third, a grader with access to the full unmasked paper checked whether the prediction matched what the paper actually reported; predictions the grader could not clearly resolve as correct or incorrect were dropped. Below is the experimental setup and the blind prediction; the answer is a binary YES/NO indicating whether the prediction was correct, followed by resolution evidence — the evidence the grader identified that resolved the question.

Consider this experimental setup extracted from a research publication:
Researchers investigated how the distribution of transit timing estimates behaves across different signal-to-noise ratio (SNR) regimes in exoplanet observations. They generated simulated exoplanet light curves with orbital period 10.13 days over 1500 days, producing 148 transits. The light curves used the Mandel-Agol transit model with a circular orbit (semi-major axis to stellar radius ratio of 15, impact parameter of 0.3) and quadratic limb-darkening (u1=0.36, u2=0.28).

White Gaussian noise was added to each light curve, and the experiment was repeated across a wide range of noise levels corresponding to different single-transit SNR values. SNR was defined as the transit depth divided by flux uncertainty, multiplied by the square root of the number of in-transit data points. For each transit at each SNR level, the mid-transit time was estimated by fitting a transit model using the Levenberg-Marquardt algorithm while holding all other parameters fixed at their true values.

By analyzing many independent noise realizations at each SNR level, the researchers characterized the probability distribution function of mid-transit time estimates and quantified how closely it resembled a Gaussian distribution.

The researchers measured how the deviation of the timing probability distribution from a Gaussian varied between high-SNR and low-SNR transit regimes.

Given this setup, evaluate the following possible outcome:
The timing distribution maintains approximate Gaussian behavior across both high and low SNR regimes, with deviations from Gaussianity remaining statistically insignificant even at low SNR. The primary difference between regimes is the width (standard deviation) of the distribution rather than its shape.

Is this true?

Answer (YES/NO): NO